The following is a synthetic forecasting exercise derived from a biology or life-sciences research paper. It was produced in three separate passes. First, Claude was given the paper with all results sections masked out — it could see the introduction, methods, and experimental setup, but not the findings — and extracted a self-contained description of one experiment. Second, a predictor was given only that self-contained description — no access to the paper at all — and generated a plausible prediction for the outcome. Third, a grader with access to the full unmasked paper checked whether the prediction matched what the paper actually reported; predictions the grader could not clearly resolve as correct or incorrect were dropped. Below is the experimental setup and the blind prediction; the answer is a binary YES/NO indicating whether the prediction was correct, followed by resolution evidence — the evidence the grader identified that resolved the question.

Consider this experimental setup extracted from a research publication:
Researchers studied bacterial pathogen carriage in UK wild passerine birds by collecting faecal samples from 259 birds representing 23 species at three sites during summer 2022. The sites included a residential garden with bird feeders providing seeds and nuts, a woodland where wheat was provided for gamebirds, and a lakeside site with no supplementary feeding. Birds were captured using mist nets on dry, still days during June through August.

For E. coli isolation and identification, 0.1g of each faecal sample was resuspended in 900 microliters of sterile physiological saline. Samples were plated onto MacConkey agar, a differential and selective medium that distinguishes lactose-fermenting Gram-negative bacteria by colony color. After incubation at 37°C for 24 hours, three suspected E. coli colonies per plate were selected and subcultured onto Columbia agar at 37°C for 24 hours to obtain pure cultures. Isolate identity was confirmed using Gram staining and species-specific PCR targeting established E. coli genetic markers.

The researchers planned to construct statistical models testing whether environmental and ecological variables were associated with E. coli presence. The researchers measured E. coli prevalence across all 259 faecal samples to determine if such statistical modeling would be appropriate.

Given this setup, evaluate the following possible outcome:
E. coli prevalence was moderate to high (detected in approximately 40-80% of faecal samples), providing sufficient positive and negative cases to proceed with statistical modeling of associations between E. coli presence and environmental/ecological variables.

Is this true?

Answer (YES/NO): NO